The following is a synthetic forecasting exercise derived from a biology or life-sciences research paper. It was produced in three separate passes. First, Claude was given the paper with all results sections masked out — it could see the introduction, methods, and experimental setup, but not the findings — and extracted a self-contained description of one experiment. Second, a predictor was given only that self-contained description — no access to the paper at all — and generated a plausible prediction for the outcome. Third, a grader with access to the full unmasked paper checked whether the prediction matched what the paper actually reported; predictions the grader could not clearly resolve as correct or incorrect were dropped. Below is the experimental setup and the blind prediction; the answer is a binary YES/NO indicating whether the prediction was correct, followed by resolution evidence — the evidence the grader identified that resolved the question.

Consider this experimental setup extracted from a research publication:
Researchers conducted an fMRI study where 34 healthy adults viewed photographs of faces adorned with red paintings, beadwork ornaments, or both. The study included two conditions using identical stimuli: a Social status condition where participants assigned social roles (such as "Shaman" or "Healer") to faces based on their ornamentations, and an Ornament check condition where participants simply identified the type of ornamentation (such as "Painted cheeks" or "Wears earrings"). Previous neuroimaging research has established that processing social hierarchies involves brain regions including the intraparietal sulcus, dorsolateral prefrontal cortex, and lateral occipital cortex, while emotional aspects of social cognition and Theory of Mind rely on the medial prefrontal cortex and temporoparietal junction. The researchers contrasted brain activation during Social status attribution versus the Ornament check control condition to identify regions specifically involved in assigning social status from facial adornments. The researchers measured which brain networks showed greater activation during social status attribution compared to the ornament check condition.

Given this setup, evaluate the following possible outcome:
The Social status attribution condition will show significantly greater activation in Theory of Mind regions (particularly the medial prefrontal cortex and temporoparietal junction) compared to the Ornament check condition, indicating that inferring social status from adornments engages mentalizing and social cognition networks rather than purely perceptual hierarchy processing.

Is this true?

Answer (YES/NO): NO